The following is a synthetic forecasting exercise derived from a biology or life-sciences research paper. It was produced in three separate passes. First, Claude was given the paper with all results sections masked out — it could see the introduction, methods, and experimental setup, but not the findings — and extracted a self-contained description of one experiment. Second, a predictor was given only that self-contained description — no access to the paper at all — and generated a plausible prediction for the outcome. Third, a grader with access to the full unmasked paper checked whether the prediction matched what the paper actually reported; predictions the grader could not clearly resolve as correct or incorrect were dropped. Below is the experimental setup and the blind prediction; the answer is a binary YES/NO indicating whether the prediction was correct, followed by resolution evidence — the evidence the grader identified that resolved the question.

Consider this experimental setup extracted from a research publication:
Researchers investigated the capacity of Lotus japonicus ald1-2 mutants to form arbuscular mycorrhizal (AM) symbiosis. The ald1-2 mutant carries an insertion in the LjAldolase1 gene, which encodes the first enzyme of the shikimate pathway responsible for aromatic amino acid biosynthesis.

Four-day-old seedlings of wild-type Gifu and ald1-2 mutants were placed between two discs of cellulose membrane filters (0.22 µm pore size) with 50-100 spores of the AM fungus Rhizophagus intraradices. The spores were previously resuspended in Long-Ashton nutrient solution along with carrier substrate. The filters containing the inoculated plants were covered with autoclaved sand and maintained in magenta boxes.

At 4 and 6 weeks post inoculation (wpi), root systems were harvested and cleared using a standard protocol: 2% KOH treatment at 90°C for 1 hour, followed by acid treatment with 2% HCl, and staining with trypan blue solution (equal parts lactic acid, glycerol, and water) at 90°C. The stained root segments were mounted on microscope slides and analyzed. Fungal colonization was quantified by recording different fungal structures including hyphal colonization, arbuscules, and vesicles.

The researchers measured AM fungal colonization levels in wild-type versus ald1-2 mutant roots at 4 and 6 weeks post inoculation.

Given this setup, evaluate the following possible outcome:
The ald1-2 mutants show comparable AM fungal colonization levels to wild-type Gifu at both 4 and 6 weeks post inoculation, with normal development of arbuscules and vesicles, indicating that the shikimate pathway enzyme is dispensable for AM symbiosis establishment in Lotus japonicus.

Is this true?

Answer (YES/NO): NO